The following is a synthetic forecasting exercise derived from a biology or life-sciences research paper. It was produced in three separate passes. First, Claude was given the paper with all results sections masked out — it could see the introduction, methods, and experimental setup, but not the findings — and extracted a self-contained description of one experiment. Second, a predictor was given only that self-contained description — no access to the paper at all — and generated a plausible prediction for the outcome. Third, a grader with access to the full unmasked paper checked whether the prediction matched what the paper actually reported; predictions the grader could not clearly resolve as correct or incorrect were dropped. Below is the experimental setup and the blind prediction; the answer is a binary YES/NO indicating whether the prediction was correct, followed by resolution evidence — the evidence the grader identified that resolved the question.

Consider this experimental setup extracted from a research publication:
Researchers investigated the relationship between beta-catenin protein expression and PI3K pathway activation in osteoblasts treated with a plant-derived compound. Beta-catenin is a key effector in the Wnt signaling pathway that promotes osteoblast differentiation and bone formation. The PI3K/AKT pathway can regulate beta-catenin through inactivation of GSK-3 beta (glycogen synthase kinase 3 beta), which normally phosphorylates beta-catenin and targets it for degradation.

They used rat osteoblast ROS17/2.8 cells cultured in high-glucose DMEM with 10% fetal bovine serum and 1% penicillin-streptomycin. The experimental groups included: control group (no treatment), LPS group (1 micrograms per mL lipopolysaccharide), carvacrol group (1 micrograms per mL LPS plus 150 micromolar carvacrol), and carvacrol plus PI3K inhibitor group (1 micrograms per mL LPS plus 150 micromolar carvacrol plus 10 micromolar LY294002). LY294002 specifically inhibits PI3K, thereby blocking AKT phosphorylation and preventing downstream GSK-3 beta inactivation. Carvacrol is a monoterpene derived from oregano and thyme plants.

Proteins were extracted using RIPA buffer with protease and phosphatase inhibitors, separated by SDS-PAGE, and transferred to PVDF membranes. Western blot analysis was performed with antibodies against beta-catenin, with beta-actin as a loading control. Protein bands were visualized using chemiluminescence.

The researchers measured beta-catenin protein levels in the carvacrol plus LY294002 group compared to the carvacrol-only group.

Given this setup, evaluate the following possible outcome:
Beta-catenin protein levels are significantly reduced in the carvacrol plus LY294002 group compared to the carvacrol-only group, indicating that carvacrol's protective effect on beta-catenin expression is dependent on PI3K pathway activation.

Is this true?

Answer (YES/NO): YES